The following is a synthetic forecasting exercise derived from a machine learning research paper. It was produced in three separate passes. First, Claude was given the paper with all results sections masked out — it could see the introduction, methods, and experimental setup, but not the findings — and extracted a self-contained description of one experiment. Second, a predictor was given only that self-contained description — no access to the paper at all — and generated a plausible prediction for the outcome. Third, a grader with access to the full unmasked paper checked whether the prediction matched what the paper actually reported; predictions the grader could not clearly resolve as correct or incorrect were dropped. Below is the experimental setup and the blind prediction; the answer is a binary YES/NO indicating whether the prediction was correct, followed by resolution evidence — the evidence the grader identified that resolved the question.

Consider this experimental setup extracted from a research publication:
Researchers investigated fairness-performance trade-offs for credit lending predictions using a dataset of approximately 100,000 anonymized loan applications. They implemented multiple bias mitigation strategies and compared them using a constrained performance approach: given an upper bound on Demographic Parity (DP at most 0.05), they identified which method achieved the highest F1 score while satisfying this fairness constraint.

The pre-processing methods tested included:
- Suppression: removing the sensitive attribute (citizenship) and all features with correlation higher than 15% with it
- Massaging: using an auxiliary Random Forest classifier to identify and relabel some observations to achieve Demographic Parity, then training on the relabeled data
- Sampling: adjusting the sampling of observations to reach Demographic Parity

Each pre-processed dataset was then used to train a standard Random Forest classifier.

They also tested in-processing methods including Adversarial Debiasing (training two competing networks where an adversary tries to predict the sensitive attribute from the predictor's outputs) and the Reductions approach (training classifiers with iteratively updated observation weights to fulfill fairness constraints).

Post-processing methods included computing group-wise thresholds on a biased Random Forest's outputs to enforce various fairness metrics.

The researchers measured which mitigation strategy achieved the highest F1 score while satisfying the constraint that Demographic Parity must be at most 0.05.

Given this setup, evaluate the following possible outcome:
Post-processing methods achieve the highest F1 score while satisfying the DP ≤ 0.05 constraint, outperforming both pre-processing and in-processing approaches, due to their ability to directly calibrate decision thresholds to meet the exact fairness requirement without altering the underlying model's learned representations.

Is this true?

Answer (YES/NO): NO